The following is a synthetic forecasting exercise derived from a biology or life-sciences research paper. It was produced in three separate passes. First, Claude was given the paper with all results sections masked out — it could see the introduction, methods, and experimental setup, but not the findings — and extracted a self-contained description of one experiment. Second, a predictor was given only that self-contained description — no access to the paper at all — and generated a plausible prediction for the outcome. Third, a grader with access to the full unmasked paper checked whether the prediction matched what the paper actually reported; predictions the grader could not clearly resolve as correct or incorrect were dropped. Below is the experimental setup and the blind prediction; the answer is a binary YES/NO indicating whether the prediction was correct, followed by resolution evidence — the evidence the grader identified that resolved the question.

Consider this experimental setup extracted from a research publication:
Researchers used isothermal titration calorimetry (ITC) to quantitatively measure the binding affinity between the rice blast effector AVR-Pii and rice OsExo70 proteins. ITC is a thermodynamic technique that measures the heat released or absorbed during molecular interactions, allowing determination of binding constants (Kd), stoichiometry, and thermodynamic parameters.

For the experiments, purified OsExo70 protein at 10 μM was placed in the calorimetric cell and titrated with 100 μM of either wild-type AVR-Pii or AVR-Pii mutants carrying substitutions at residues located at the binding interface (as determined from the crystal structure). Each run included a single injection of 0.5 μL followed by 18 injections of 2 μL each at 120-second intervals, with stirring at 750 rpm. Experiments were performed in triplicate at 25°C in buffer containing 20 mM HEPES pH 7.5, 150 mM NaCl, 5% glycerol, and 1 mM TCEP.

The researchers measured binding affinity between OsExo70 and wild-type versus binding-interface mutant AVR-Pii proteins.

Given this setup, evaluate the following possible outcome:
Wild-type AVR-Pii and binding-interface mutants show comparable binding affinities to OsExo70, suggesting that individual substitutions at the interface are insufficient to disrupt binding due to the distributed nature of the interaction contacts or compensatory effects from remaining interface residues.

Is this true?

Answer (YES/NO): NO